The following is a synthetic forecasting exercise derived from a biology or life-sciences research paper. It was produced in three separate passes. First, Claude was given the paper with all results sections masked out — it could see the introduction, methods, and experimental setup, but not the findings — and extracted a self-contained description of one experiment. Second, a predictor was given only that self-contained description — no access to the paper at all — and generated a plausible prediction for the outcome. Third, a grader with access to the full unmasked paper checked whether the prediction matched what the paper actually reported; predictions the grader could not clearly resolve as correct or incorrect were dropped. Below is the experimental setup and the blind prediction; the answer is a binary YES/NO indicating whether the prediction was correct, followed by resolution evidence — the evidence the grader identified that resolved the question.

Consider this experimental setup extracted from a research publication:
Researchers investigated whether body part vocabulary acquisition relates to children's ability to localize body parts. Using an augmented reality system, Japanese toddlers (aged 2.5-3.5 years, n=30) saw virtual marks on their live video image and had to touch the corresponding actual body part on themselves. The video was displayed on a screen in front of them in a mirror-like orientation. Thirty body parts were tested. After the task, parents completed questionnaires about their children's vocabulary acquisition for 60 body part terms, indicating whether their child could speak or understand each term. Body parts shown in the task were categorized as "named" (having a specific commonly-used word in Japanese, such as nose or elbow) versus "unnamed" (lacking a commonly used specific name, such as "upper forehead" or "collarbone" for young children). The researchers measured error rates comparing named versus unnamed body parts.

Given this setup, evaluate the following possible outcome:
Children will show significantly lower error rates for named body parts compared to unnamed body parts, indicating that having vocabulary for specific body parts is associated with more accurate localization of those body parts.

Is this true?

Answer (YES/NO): YES